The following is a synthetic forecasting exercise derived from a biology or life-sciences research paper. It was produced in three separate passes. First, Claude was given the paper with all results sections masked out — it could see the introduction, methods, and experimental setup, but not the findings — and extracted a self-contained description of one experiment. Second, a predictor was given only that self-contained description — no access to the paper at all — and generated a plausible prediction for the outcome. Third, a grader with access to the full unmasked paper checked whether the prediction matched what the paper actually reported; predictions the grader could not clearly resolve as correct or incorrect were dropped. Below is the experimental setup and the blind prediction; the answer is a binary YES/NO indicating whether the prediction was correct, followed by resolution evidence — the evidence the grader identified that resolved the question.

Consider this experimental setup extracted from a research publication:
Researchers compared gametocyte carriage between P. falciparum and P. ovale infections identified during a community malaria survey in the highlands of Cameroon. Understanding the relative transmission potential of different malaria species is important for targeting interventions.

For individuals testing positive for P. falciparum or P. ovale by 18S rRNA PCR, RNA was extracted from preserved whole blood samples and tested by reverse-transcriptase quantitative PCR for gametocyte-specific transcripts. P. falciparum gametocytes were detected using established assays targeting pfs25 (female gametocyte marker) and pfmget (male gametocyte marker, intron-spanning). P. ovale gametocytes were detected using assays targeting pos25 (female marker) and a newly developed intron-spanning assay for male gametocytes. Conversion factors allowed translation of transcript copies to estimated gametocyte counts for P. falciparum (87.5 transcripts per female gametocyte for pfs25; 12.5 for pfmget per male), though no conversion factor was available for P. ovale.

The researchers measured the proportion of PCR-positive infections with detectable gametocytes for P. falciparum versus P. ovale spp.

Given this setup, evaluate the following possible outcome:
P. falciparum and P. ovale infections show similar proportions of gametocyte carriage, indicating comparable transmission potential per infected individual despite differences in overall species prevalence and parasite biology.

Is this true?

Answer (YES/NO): NO